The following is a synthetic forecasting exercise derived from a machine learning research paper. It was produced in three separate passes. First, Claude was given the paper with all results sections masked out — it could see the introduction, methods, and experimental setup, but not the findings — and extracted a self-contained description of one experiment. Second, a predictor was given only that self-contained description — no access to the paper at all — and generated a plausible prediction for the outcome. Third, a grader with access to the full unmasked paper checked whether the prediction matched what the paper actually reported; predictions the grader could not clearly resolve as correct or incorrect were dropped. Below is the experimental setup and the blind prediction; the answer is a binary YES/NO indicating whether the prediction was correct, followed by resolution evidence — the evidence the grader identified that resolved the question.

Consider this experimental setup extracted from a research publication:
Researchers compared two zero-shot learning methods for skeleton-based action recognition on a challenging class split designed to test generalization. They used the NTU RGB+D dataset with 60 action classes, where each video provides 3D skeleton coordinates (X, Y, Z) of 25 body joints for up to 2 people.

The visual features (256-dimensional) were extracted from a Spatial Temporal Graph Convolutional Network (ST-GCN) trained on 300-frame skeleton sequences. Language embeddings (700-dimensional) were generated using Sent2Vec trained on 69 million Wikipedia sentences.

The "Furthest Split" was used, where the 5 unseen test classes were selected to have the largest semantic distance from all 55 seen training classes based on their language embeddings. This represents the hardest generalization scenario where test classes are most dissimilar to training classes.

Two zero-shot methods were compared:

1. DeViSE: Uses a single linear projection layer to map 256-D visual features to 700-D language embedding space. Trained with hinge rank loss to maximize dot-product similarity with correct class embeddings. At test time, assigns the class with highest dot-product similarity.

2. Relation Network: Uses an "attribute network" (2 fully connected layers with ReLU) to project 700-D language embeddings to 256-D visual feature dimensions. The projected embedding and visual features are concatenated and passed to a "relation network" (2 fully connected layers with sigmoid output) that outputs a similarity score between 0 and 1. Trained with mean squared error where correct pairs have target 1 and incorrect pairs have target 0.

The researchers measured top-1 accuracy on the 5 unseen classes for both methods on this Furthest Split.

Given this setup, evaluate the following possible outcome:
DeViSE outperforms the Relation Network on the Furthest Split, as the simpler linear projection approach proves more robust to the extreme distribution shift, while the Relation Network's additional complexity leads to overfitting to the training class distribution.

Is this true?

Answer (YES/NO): NO